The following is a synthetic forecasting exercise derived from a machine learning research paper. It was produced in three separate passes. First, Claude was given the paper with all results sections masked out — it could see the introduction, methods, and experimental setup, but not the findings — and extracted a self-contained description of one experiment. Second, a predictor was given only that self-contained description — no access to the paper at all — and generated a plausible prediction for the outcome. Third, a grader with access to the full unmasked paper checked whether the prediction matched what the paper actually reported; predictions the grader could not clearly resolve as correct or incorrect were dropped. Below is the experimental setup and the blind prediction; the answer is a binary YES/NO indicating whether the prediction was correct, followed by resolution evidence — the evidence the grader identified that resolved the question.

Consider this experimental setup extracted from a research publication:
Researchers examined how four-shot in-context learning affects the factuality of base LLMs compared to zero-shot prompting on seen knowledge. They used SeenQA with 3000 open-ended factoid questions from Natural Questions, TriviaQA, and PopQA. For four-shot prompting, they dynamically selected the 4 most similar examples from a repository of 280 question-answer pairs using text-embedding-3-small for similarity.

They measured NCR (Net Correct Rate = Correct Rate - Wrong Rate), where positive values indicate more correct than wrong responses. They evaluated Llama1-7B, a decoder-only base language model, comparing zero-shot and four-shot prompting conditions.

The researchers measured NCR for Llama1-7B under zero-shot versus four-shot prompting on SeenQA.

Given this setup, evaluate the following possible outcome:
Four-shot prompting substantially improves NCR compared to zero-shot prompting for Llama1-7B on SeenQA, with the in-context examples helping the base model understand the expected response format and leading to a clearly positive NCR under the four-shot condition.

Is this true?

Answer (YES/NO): NO